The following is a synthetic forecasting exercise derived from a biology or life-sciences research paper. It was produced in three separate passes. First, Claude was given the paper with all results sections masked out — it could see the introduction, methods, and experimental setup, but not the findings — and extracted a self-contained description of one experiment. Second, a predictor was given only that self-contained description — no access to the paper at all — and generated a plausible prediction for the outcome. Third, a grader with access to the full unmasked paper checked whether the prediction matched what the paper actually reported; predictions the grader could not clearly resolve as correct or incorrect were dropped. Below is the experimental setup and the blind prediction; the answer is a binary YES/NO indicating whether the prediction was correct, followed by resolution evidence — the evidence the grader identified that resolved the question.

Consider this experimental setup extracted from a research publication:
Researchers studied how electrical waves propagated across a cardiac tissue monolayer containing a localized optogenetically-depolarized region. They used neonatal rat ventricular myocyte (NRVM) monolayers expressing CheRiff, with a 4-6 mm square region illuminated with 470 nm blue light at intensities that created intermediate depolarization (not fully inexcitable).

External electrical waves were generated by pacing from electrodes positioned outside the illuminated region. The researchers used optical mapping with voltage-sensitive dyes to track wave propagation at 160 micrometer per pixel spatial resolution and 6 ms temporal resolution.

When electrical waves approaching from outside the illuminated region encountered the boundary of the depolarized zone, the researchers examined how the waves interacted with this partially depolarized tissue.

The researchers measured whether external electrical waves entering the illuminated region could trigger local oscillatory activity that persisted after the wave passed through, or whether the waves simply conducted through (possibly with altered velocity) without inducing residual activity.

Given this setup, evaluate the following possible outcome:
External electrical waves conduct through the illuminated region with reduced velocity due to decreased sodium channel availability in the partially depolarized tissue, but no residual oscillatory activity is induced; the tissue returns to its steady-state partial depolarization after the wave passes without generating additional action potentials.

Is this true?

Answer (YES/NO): NO